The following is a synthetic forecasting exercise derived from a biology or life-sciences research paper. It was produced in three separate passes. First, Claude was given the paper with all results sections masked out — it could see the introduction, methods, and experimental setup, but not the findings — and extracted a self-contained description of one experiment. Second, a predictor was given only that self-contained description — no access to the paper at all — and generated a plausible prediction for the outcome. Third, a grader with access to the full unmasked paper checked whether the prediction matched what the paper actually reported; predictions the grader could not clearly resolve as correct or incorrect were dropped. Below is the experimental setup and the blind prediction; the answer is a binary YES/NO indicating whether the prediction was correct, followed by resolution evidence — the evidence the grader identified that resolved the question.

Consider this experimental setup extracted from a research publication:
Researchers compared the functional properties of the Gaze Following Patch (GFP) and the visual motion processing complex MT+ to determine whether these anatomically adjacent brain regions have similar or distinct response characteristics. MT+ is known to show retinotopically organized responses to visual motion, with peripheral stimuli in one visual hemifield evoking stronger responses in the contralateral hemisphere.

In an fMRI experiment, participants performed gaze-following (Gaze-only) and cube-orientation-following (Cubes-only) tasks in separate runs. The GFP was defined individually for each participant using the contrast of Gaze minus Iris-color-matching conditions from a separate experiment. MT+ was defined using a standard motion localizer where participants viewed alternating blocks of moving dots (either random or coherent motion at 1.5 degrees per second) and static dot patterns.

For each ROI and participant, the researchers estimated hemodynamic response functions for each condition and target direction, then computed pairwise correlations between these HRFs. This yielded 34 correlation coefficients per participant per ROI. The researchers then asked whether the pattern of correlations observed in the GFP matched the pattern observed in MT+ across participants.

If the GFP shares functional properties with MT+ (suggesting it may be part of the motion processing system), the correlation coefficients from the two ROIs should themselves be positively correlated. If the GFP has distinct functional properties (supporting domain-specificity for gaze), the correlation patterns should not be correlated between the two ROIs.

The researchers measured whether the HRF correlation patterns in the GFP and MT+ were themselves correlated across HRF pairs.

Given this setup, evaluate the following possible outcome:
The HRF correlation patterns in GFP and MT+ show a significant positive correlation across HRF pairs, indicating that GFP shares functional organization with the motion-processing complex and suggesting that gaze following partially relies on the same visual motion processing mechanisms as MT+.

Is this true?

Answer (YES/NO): YES